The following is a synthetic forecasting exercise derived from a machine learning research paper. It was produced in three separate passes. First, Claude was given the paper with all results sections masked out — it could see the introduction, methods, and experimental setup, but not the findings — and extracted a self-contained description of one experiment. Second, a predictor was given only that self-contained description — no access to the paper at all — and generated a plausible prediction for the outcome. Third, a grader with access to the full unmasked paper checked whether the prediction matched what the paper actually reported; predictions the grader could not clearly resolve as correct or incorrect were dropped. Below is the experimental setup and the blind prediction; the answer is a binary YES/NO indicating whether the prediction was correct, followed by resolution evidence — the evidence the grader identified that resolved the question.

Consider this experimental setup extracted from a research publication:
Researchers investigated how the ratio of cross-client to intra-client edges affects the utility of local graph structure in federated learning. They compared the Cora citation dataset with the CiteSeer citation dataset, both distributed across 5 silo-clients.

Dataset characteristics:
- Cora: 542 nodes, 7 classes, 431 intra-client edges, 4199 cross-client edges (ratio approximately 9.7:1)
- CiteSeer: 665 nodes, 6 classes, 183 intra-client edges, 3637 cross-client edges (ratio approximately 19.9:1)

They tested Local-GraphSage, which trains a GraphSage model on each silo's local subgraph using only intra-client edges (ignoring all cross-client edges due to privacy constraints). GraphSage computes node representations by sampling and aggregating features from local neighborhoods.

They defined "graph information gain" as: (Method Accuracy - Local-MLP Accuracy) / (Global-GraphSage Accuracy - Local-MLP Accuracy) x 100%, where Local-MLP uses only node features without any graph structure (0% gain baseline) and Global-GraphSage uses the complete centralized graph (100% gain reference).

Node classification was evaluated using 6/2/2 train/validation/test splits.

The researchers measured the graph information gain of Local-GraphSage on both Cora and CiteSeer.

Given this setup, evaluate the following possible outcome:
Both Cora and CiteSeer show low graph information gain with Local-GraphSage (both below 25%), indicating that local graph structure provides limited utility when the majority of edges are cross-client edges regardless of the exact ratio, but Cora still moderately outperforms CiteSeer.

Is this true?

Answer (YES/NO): NO